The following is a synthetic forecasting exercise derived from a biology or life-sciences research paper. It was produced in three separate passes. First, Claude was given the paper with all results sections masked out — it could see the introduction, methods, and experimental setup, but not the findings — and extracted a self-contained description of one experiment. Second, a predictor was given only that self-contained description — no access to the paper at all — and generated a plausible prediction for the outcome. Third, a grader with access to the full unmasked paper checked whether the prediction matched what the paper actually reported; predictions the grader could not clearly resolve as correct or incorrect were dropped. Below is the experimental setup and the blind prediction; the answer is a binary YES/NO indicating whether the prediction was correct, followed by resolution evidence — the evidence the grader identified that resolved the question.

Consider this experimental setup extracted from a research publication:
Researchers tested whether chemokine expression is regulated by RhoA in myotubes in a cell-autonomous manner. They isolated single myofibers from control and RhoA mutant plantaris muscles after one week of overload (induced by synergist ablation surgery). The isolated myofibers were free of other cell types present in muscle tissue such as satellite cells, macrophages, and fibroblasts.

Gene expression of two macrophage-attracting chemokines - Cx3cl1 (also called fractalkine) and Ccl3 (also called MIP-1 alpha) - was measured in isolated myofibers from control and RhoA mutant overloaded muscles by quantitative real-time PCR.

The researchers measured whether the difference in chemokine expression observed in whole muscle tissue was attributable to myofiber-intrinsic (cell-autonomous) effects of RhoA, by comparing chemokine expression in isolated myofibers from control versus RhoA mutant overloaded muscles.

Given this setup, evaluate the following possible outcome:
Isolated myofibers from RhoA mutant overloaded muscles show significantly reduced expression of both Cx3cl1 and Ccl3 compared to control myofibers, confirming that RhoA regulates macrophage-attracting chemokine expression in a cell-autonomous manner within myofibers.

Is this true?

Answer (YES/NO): YES